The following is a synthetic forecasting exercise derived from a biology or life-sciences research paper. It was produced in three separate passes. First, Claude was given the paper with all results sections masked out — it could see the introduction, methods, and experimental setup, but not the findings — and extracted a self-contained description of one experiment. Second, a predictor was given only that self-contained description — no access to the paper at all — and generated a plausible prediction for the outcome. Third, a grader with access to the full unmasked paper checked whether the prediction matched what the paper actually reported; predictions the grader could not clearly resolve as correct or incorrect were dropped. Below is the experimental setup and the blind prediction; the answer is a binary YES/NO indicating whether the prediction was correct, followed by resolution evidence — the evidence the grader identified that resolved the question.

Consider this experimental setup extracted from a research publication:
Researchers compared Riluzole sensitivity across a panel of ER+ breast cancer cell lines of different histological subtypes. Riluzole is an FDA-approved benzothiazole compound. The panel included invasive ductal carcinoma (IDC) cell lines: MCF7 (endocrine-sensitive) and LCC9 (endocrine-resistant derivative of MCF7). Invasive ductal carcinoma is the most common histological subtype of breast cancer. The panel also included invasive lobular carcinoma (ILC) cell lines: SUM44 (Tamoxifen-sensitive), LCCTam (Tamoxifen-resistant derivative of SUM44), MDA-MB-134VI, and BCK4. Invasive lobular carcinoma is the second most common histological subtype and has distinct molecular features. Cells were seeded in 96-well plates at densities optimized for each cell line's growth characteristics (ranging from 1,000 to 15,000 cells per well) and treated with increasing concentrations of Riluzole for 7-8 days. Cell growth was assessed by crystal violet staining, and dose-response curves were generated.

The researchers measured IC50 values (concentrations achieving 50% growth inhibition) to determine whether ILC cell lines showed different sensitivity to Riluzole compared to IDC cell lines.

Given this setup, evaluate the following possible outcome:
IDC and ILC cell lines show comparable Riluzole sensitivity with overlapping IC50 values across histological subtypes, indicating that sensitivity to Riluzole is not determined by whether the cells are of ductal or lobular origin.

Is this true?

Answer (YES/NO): YES